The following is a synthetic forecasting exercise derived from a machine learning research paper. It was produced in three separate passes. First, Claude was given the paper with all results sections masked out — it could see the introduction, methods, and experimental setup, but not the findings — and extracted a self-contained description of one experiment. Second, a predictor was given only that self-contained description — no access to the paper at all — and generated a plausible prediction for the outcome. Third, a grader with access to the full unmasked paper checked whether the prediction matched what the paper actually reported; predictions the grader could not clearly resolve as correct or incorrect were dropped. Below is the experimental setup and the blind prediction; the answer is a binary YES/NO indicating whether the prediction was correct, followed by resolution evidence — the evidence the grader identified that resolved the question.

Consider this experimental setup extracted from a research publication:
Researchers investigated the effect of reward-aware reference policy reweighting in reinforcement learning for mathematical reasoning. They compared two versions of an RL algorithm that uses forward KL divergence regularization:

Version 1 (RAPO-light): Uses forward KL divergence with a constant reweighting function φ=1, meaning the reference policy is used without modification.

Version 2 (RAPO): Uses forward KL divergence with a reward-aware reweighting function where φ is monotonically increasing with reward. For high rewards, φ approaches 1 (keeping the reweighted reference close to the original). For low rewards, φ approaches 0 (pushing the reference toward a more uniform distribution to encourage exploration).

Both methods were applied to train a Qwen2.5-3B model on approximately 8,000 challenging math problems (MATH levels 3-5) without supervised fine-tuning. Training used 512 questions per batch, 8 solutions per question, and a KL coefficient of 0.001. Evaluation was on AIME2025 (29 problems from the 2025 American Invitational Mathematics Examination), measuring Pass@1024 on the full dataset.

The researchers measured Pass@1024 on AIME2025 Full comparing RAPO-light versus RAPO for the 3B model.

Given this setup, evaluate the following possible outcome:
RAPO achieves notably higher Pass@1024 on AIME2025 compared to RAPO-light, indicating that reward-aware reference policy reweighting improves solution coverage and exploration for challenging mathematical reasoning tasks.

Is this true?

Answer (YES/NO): NO